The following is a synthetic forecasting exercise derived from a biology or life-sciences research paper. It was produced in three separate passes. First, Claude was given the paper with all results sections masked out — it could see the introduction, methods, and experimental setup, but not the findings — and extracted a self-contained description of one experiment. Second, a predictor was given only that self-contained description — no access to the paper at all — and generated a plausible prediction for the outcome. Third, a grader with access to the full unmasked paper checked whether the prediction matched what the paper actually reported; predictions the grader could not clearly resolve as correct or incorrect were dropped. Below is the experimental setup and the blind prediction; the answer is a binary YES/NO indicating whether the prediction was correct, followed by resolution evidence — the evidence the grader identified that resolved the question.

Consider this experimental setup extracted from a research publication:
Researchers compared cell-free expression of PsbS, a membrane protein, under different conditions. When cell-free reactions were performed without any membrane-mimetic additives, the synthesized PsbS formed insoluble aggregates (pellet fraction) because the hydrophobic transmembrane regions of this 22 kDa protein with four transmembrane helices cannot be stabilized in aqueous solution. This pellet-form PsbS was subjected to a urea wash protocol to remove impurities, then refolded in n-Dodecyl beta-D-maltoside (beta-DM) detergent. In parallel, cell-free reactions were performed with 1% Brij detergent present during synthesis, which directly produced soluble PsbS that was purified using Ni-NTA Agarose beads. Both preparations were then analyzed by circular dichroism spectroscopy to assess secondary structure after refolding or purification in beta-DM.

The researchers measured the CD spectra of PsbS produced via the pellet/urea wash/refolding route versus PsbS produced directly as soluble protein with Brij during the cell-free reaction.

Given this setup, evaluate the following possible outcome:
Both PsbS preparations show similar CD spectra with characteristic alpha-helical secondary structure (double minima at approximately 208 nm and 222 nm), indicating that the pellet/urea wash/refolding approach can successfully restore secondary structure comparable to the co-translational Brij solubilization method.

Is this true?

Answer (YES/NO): YES